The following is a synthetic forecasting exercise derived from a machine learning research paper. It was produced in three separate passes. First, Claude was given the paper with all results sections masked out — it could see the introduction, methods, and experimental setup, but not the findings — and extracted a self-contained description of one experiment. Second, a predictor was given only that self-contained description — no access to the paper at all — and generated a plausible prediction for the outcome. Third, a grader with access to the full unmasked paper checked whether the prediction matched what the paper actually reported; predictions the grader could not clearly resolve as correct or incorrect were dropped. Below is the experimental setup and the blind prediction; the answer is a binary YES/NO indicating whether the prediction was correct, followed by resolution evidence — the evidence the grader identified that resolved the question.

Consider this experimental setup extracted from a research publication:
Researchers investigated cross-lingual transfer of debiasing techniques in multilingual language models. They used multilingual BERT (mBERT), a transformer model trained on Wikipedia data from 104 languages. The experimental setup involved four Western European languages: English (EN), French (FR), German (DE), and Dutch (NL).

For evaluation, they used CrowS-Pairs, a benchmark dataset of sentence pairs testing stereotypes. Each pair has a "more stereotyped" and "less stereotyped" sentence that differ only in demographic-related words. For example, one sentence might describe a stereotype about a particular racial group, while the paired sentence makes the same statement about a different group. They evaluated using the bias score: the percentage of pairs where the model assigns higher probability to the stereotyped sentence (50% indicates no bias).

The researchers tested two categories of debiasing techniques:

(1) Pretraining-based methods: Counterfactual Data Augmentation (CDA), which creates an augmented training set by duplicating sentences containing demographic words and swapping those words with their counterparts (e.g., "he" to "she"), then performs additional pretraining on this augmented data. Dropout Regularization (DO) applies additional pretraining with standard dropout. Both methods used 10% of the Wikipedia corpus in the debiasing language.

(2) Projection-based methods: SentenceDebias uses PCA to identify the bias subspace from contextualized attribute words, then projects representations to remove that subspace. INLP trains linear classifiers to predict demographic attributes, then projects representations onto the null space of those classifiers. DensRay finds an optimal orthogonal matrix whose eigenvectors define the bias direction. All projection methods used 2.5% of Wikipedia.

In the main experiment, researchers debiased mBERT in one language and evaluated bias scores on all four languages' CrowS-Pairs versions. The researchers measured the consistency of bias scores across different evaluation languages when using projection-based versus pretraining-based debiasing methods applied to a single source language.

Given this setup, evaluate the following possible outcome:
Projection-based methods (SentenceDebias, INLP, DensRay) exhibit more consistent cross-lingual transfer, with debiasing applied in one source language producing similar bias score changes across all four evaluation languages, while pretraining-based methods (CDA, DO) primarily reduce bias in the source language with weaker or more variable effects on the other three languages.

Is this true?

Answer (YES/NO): NO